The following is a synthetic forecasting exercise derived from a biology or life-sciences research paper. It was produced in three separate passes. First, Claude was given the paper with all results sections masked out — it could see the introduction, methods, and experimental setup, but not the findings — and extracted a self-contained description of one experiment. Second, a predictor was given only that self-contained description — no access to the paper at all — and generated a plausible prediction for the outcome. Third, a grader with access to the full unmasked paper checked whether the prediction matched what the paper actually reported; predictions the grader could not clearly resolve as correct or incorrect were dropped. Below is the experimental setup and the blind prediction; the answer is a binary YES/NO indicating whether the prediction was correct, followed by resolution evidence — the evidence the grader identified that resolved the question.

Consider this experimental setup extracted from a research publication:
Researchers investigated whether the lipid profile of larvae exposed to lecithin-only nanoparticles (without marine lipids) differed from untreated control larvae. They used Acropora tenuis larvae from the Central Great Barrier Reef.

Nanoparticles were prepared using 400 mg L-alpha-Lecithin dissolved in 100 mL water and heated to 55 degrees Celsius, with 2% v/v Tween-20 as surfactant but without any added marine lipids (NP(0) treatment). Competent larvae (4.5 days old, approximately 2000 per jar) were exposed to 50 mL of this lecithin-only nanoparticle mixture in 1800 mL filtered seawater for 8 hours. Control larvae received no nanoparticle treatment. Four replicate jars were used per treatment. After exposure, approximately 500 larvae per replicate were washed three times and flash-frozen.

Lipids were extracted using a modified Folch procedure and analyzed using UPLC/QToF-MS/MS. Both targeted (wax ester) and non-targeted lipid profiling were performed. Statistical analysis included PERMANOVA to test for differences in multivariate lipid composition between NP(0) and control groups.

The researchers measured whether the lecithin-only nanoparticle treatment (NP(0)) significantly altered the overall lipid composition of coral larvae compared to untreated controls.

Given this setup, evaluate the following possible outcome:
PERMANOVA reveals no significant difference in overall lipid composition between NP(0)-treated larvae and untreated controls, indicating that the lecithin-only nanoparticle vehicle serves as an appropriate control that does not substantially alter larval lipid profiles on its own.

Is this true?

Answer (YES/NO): NO